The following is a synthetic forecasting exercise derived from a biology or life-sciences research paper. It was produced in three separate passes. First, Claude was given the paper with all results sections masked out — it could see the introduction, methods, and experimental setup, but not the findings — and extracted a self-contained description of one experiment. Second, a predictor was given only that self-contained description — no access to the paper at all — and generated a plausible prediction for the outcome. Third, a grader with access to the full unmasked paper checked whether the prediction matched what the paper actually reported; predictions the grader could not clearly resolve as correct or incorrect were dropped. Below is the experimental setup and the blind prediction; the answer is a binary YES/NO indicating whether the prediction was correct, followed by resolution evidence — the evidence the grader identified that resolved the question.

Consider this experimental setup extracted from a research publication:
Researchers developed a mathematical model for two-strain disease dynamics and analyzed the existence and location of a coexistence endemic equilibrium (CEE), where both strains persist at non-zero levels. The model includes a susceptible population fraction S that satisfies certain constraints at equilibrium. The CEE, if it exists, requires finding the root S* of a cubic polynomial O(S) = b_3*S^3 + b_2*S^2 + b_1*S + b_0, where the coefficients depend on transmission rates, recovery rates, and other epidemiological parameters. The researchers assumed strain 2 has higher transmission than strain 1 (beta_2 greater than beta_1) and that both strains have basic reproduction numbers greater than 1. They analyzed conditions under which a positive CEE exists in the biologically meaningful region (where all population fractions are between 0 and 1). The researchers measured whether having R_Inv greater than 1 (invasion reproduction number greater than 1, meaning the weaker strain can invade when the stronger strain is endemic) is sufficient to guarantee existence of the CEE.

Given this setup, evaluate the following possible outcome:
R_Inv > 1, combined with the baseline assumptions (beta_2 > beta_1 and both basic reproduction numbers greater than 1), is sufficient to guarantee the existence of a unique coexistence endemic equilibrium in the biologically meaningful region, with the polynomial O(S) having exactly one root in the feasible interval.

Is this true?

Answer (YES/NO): NO